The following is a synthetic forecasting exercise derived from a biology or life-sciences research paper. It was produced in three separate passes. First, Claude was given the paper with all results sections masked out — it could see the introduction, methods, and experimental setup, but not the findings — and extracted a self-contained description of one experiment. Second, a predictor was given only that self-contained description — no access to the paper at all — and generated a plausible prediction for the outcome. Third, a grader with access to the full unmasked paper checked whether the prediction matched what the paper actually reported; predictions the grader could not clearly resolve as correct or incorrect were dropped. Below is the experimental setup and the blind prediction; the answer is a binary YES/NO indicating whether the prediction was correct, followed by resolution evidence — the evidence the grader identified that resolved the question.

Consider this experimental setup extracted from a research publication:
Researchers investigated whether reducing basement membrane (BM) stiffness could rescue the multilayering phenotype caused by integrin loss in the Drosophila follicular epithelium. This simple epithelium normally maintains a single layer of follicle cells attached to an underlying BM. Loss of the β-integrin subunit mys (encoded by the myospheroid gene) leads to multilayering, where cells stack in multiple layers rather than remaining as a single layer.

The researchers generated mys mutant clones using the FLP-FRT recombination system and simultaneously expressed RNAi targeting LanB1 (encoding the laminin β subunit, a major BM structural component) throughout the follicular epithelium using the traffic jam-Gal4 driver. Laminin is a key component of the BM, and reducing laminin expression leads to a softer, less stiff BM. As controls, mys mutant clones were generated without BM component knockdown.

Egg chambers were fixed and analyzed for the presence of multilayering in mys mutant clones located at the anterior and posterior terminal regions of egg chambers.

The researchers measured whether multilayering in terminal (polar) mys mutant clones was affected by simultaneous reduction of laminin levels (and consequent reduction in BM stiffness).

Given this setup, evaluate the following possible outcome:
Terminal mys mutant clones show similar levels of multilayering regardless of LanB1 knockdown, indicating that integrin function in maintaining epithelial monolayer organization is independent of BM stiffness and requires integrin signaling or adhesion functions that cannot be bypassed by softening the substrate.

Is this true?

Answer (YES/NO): NO